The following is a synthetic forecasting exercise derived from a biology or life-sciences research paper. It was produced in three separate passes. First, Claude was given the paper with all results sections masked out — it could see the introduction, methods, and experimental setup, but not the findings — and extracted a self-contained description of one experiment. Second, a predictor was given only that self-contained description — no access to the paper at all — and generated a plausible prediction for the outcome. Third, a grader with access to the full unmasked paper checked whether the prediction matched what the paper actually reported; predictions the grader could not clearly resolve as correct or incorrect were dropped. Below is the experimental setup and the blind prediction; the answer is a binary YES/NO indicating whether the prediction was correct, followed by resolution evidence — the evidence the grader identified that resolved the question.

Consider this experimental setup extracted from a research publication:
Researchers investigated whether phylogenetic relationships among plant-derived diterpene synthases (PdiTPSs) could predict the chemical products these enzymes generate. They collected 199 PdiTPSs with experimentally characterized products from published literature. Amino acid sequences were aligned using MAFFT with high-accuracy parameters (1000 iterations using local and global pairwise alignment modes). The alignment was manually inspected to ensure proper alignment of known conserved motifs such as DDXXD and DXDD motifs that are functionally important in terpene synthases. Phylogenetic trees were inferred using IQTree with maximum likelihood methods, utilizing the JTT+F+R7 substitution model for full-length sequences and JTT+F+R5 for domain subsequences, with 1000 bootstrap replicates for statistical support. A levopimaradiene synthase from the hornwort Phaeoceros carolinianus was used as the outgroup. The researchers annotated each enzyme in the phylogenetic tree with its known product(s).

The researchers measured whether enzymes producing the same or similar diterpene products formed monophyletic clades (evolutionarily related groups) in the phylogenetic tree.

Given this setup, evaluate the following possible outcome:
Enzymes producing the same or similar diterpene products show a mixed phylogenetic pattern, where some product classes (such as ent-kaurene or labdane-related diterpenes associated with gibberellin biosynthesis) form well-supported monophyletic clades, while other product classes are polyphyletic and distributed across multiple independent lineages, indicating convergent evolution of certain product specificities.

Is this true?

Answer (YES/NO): NO